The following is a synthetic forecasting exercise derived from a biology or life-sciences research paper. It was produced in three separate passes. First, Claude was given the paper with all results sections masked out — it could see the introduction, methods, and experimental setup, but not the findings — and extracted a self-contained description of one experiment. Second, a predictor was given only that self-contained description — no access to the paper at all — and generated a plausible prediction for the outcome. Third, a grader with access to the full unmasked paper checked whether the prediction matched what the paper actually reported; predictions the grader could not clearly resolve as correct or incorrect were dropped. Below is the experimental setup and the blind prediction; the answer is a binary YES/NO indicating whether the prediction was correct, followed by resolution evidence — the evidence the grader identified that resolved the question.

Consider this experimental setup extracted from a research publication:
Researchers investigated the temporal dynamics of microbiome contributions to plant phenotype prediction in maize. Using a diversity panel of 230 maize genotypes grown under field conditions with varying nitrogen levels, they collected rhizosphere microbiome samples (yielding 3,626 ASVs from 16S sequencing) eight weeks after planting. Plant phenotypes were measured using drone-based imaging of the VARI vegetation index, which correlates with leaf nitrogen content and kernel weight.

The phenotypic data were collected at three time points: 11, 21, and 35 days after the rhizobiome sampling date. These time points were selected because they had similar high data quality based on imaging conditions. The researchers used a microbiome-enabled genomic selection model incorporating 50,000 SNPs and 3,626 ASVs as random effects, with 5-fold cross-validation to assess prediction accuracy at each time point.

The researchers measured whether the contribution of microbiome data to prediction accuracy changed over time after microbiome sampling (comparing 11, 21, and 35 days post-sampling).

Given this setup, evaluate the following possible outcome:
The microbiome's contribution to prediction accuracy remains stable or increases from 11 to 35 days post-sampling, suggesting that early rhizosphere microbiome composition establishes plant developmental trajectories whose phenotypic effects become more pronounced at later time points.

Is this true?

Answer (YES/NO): NO